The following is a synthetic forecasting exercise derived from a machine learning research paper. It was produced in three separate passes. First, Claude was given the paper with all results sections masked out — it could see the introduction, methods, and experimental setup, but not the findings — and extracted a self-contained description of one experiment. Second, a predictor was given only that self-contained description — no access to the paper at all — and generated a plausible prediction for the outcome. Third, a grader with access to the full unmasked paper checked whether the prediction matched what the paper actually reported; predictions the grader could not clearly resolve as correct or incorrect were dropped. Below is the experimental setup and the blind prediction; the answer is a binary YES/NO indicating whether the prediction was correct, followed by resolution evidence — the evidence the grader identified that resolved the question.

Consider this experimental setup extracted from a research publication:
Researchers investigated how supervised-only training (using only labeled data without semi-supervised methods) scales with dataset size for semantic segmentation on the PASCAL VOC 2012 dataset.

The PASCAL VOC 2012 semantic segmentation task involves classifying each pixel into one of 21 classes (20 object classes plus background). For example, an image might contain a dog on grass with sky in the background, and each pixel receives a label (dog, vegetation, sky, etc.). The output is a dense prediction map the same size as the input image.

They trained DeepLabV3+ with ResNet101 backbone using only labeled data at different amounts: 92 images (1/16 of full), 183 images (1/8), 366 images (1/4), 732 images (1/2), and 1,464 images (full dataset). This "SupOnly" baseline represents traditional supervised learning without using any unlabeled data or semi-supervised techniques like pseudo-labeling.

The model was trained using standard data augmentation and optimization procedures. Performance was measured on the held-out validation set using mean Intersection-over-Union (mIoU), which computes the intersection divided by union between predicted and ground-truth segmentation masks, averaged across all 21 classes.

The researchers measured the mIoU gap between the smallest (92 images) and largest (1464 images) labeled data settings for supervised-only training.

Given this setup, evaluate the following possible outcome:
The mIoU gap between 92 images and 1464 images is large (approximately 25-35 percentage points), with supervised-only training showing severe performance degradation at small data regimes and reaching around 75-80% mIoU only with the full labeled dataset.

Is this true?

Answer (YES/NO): NO